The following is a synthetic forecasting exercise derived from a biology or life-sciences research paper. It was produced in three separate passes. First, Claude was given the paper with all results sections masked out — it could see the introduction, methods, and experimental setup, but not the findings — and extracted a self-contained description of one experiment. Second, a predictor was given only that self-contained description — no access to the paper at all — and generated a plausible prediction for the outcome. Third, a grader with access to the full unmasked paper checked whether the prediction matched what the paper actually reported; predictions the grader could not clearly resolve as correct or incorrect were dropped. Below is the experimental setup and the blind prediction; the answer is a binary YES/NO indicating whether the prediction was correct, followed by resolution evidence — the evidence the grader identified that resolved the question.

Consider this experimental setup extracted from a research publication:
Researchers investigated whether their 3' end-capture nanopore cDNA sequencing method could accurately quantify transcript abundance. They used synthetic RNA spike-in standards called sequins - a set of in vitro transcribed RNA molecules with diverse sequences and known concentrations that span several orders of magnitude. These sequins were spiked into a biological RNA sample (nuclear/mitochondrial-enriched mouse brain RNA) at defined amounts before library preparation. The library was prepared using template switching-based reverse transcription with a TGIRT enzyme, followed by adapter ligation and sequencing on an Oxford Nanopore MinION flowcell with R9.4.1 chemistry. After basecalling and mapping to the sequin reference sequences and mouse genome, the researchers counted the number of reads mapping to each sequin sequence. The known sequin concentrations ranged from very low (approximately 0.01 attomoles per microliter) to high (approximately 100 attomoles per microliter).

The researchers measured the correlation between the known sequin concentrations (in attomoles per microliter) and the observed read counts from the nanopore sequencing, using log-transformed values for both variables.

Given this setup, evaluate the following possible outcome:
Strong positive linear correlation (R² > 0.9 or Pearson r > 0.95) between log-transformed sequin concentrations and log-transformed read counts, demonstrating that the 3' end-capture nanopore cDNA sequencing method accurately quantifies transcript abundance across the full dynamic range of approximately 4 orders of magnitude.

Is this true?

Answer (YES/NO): NO